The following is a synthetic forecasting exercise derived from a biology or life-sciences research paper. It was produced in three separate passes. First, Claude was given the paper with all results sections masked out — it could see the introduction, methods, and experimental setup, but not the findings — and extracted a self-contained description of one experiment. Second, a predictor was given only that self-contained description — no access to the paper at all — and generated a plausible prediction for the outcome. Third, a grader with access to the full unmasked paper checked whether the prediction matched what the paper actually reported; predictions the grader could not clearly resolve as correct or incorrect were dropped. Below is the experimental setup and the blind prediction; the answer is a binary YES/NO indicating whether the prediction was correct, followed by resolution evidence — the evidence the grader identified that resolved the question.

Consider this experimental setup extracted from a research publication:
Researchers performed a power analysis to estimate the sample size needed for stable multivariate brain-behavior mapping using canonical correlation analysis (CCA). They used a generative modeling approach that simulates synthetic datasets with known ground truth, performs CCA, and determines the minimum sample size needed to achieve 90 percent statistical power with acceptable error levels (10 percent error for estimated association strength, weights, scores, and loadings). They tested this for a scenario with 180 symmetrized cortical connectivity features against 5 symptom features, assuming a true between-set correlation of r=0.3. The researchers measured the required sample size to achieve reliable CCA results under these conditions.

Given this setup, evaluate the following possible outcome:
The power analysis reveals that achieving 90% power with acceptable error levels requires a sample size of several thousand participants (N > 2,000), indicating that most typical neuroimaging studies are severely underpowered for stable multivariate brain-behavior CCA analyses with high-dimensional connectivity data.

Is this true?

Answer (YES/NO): YES